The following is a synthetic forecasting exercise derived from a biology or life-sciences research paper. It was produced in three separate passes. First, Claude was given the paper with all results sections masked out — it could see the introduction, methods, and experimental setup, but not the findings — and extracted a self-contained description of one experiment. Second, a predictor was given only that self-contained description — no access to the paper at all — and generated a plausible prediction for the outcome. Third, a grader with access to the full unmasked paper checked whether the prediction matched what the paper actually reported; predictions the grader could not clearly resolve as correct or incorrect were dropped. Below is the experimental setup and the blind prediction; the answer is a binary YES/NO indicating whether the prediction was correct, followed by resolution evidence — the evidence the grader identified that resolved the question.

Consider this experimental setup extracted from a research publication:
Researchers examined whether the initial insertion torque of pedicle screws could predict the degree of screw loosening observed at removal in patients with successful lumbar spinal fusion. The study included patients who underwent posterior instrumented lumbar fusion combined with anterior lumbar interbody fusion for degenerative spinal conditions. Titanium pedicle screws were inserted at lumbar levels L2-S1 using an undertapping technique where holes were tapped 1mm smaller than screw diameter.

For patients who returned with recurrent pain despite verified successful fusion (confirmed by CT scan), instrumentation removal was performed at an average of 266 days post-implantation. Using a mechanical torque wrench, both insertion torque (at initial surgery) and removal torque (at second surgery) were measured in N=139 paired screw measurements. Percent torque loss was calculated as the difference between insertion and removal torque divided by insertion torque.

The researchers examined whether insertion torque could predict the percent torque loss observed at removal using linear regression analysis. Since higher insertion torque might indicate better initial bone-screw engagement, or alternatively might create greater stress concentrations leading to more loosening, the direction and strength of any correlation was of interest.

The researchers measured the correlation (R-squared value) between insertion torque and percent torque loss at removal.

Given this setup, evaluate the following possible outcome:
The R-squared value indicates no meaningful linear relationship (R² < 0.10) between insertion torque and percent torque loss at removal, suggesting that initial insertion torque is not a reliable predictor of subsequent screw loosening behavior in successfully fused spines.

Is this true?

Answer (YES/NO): YES